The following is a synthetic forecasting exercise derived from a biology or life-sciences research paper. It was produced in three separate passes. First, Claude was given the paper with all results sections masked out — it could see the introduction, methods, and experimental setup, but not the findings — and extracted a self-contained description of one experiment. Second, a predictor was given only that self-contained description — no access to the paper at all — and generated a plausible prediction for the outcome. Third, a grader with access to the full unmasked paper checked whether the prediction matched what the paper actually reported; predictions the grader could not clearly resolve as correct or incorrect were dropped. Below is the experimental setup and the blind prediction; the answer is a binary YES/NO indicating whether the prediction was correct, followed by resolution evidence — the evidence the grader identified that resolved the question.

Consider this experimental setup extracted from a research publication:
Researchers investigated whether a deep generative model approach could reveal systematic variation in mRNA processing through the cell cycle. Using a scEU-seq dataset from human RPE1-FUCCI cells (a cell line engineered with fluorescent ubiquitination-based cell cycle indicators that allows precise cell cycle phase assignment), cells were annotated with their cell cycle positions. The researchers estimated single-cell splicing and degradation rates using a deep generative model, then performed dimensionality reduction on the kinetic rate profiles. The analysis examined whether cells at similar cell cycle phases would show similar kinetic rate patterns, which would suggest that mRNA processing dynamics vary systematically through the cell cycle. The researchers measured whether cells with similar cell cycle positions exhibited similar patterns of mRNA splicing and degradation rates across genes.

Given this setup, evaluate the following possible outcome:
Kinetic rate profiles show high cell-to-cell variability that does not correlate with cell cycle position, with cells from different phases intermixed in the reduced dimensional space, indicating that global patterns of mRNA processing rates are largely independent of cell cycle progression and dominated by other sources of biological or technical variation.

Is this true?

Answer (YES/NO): NO